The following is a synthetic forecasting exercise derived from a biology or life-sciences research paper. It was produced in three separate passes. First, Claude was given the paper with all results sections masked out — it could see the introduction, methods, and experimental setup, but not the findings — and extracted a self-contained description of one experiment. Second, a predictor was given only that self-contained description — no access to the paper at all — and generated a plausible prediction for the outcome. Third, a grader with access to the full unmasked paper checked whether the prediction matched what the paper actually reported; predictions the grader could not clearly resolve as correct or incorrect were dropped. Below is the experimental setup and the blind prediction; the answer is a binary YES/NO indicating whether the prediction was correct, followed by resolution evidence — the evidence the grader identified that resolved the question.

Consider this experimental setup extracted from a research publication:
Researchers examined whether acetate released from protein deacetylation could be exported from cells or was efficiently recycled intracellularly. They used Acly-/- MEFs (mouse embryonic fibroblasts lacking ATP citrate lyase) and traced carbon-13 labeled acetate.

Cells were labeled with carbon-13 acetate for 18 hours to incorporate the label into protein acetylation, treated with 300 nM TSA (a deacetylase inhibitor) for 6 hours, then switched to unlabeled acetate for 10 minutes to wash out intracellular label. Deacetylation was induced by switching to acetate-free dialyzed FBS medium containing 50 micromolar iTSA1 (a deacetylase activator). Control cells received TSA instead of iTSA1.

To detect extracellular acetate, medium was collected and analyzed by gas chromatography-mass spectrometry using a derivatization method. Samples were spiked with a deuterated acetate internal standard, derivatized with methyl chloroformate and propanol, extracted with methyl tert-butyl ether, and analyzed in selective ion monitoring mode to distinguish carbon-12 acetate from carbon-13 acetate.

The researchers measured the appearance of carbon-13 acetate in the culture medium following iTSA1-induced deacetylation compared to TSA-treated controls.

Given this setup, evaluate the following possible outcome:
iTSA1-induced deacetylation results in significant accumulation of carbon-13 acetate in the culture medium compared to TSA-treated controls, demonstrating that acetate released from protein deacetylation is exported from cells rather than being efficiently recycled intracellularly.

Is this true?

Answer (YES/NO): NO